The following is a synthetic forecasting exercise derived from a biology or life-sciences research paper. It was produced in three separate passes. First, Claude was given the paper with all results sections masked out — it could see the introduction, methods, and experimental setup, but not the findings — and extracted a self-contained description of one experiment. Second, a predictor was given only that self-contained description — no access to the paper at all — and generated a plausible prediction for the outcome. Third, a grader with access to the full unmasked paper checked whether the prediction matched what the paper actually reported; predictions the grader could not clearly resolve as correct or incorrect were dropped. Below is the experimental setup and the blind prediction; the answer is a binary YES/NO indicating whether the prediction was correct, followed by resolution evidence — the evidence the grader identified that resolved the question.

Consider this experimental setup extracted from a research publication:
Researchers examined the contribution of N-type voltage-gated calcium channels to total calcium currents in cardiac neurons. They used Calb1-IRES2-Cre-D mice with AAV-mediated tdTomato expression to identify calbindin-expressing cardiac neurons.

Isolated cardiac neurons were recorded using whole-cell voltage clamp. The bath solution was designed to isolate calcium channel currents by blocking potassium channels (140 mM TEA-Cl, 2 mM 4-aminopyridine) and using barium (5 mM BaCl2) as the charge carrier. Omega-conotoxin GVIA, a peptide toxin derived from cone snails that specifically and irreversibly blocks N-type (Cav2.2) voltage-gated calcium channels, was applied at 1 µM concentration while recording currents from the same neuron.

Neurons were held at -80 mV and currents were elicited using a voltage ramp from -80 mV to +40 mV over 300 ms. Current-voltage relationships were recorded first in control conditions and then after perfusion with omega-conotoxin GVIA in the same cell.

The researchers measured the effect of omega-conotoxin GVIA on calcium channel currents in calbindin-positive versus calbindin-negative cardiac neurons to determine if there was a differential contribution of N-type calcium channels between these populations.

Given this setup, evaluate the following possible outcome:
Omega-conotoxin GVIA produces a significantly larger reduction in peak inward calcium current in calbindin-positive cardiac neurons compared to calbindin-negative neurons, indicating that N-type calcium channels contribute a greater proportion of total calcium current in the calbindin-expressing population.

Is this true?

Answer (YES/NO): NO